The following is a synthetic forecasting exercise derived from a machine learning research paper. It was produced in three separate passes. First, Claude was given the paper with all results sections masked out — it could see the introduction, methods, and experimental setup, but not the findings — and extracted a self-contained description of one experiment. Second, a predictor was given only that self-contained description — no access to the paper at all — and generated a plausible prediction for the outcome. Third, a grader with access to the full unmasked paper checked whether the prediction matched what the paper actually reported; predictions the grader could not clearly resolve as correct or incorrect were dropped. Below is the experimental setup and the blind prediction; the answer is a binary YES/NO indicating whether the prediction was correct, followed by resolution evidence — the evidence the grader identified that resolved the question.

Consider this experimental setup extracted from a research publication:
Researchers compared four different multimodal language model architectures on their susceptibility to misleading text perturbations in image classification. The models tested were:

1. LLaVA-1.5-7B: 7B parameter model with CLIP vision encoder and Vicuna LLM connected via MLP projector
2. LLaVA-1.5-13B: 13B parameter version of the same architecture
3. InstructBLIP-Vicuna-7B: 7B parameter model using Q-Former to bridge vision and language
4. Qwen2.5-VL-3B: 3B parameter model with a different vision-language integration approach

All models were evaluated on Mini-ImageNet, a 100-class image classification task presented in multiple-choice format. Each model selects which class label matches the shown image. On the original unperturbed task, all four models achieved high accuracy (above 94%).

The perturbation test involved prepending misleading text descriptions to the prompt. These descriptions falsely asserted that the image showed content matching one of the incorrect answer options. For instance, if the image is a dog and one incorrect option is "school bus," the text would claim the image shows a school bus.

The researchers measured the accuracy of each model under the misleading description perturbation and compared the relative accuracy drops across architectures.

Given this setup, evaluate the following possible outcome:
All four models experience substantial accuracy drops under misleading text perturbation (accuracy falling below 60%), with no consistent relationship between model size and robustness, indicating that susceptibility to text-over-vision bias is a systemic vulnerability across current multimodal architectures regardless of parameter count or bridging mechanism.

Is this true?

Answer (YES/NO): NO